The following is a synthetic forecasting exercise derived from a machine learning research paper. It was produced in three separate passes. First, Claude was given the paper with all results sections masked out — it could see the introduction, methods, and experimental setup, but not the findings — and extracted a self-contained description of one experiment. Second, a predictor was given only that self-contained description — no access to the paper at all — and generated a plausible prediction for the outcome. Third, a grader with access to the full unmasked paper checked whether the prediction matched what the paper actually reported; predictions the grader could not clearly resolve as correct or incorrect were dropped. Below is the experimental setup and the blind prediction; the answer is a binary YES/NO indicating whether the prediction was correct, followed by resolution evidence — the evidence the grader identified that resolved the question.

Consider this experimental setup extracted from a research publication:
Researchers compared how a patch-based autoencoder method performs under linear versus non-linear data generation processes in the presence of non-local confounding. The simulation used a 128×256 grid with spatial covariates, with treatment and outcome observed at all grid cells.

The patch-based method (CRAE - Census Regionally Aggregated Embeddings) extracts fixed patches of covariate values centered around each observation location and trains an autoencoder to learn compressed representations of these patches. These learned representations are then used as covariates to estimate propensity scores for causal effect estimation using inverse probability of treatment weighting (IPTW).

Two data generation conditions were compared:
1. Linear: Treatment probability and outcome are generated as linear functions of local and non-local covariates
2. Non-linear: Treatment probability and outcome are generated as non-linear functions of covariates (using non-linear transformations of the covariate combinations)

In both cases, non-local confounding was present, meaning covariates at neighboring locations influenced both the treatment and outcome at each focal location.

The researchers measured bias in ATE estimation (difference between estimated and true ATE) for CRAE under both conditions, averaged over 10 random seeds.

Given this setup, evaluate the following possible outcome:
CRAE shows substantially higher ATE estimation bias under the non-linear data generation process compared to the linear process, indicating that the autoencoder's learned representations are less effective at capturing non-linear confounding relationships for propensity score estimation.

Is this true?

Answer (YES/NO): YES